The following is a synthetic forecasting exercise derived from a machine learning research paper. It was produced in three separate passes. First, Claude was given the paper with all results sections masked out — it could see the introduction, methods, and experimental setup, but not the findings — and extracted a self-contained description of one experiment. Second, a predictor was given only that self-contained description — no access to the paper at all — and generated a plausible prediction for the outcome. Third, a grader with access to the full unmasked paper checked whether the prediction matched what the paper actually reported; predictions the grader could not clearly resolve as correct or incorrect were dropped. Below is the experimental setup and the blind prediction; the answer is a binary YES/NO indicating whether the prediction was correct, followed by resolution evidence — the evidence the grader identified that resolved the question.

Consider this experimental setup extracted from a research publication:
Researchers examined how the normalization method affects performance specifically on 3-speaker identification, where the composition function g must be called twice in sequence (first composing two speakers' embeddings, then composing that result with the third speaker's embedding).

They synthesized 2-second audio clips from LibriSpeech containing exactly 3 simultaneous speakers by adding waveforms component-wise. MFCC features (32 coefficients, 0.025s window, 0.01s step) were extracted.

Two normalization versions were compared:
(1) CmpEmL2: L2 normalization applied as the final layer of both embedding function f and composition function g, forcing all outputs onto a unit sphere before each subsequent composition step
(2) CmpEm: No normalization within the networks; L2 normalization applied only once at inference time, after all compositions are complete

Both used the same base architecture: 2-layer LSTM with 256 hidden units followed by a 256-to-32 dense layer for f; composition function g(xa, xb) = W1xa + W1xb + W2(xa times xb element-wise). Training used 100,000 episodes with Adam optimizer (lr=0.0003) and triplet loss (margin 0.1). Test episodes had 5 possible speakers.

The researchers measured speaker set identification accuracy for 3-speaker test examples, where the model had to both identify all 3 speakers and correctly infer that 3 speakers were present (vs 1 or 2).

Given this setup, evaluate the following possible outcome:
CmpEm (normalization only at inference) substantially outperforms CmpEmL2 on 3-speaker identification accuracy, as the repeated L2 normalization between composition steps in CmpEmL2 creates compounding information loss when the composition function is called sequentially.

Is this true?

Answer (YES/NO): YES